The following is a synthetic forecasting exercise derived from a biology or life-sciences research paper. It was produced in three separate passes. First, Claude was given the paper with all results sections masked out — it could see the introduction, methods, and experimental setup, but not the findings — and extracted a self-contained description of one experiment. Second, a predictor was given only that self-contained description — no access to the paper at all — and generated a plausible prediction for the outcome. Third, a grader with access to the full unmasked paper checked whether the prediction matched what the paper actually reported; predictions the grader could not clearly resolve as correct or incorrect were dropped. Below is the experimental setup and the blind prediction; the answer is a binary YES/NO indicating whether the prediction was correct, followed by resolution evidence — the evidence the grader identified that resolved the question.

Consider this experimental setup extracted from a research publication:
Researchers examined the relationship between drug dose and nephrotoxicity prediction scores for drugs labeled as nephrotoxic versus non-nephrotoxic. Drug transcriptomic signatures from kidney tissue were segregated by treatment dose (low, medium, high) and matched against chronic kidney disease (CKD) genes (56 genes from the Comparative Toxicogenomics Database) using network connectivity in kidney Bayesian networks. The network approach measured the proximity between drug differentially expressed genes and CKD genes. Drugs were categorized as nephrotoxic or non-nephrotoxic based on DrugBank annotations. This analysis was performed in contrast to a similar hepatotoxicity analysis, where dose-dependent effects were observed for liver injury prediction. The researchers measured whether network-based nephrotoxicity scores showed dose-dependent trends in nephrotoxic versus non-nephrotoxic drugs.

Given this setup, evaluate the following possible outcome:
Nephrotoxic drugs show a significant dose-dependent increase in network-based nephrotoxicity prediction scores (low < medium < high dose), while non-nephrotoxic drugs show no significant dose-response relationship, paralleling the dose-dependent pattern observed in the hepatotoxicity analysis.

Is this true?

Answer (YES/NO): NO